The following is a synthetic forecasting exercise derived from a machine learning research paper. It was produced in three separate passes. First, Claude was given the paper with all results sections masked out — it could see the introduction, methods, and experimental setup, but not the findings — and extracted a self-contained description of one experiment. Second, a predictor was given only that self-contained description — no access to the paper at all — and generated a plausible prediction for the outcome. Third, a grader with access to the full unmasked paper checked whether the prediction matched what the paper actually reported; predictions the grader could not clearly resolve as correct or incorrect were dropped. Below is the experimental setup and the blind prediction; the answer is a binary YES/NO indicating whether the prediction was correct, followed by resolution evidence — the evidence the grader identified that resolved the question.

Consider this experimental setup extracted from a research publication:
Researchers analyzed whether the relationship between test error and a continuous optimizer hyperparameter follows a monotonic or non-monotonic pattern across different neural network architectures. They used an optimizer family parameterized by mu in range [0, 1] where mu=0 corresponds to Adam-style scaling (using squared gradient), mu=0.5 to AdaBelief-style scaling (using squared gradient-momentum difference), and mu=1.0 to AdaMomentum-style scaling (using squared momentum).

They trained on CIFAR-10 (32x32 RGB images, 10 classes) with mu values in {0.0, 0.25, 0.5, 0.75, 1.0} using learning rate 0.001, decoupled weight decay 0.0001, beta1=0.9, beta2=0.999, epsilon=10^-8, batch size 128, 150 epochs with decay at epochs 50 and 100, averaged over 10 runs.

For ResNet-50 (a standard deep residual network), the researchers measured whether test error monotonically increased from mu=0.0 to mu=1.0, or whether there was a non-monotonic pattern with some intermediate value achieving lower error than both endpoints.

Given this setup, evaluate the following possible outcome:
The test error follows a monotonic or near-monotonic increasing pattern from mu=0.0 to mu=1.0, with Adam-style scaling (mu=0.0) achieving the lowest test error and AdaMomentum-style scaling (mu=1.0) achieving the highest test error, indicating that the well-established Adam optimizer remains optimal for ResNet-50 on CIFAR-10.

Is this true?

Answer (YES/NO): NO